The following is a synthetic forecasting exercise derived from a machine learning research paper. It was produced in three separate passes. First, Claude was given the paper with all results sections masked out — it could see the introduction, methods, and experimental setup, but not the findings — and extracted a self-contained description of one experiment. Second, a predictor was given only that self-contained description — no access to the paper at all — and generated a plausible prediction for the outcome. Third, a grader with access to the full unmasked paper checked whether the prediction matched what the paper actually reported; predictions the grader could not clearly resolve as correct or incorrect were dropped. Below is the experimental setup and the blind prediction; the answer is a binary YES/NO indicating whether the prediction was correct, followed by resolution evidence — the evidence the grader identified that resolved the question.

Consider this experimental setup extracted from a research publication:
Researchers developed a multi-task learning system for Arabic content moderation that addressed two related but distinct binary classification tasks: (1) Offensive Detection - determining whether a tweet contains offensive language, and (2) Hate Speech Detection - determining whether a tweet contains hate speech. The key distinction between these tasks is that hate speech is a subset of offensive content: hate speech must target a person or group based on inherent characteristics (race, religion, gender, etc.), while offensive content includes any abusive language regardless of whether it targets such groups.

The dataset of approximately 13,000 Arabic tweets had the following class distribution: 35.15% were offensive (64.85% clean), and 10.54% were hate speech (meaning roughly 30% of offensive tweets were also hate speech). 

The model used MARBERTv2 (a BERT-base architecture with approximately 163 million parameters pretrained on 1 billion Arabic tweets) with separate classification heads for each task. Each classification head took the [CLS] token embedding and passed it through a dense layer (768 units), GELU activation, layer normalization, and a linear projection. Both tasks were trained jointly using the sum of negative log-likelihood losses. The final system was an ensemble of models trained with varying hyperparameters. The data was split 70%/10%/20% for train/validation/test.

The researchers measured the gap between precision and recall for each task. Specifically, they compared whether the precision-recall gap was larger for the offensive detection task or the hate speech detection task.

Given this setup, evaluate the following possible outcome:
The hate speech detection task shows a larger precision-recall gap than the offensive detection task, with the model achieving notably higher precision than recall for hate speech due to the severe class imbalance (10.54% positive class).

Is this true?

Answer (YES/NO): YES